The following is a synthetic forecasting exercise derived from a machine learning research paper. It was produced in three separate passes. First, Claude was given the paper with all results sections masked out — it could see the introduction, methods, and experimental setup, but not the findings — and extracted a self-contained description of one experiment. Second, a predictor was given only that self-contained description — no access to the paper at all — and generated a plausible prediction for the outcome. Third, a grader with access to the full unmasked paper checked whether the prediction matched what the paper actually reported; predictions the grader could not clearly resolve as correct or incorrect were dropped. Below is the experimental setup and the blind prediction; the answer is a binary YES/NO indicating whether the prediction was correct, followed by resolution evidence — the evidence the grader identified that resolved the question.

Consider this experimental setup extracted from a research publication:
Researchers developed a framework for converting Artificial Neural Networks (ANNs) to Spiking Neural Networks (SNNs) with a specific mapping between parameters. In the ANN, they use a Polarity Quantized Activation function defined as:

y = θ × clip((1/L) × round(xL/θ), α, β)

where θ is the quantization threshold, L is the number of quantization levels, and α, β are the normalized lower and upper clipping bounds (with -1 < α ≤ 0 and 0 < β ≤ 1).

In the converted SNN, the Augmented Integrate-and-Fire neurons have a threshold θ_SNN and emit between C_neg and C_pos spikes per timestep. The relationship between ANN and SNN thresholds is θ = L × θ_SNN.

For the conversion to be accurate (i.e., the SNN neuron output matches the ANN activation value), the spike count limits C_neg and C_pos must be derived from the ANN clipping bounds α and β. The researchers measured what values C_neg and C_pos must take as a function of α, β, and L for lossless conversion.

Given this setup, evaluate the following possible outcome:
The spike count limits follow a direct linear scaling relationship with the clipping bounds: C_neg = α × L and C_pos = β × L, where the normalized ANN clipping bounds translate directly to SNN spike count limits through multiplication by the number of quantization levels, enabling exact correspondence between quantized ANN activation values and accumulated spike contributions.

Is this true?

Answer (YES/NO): YES